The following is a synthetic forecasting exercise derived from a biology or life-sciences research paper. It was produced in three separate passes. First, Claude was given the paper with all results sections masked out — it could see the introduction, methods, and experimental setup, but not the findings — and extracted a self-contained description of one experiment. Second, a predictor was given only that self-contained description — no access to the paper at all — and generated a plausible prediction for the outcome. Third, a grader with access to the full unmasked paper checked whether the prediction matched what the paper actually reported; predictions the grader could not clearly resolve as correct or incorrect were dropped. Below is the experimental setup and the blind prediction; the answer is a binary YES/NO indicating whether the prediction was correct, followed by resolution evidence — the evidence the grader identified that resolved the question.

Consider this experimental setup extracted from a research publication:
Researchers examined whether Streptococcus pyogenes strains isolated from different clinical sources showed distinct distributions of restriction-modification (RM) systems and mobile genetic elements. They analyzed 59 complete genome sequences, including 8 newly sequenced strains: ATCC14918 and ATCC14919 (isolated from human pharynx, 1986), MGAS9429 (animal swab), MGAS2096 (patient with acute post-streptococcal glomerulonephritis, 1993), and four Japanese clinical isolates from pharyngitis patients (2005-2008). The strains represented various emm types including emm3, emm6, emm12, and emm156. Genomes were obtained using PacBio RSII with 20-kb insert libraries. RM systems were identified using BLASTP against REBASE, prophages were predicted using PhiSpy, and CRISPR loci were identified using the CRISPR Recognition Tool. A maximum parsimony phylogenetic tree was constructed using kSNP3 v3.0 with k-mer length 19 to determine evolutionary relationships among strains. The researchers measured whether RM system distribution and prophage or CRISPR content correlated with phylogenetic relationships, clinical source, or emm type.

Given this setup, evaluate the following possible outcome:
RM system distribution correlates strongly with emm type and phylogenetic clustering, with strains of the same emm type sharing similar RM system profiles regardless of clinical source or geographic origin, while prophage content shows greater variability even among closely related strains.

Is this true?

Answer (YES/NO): NO